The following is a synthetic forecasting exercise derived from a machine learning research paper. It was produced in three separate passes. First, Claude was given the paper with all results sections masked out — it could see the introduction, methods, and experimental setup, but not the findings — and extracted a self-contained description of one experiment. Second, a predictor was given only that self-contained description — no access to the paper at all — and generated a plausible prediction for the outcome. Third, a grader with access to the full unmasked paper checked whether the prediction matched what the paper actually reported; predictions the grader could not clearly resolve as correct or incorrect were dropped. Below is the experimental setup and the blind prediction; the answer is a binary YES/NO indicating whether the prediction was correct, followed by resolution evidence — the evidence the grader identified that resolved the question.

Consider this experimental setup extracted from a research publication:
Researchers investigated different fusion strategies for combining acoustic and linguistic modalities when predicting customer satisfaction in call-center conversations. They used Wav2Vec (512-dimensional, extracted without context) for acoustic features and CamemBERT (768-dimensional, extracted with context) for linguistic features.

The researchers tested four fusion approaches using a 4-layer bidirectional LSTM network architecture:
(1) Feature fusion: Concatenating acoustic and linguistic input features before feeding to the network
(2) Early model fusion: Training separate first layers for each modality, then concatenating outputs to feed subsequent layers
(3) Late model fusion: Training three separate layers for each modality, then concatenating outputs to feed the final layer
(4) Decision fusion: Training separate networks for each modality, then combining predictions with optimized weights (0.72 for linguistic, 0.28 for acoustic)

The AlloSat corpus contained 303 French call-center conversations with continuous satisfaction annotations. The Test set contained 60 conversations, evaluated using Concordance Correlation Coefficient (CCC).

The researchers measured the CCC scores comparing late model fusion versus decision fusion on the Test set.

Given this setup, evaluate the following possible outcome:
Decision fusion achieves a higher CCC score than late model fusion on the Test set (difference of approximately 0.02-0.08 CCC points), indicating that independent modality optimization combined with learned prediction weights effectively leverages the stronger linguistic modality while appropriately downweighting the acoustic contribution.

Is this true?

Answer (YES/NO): YES